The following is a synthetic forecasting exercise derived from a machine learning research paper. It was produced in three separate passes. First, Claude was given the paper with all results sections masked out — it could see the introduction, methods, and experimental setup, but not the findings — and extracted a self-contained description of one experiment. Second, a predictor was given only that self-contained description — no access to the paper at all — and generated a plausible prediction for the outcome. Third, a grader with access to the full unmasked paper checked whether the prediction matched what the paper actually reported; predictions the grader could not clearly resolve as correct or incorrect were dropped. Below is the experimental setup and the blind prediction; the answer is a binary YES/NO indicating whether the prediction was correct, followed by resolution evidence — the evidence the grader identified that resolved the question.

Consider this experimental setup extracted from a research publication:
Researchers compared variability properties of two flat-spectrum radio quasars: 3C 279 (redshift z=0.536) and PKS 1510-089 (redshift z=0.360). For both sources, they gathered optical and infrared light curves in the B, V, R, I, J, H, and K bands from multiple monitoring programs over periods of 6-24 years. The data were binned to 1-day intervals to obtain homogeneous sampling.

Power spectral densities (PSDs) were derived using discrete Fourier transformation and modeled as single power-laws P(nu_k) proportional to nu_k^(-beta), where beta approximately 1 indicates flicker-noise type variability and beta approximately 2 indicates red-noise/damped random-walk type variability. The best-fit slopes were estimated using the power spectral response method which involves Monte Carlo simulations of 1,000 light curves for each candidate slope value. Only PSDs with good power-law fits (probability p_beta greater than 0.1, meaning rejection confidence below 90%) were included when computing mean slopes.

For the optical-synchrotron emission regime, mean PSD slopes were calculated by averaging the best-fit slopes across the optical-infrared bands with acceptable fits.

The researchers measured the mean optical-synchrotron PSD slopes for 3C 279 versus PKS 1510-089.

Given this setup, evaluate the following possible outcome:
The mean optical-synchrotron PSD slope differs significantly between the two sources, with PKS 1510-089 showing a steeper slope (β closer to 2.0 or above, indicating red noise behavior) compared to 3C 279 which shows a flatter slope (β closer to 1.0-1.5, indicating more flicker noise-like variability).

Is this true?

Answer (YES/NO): NO